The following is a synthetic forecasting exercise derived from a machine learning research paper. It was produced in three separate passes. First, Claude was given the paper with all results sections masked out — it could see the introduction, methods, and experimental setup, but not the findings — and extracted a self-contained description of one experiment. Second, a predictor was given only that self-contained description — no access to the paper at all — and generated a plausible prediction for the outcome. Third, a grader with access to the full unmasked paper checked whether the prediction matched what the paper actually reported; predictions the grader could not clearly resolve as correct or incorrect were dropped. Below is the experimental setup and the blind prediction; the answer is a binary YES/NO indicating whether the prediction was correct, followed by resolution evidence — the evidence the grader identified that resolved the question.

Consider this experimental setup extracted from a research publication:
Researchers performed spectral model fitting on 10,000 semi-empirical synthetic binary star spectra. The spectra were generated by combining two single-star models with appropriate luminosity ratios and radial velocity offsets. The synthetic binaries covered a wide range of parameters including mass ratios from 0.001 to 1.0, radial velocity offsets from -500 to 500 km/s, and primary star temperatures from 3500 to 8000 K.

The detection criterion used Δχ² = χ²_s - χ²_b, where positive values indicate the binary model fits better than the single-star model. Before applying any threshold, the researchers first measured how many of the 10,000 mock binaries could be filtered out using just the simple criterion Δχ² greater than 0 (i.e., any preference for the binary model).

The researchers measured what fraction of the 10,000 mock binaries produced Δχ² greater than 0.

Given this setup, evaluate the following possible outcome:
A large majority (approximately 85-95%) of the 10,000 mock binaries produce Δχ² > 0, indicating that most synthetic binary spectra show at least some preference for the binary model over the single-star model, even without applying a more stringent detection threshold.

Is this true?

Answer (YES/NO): NO